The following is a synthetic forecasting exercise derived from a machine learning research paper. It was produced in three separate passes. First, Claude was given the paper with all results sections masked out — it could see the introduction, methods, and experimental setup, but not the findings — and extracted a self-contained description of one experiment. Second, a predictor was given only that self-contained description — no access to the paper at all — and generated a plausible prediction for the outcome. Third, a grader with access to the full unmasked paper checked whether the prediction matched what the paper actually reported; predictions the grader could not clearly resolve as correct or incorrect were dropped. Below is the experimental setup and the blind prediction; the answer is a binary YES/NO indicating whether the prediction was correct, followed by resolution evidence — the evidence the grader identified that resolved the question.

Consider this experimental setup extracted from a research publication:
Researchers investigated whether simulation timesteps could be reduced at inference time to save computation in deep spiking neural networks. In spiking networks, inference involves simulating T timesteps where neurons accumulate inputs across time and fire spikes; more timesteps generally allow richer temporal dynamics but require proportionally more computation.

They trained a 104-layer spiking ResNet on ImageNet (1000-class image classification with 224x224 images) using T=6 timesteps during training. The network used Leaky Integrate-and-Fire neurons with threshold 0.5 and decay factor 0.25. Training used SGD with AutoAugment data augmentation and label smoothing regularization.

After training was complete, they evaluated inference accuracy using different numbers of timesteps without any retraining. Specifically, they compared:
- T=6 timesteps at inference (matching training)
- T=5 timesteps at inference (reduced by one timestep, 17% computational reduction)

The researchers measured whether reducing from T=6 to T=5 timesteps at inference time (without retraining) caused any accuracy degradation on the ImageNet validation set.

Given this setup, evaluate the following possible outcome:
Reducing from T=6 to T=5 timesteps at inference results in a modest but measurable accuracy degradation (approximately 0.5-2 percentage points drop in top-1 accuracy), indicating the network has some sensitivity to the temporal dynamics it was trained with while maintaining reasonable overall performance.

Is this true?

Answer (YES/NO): NO